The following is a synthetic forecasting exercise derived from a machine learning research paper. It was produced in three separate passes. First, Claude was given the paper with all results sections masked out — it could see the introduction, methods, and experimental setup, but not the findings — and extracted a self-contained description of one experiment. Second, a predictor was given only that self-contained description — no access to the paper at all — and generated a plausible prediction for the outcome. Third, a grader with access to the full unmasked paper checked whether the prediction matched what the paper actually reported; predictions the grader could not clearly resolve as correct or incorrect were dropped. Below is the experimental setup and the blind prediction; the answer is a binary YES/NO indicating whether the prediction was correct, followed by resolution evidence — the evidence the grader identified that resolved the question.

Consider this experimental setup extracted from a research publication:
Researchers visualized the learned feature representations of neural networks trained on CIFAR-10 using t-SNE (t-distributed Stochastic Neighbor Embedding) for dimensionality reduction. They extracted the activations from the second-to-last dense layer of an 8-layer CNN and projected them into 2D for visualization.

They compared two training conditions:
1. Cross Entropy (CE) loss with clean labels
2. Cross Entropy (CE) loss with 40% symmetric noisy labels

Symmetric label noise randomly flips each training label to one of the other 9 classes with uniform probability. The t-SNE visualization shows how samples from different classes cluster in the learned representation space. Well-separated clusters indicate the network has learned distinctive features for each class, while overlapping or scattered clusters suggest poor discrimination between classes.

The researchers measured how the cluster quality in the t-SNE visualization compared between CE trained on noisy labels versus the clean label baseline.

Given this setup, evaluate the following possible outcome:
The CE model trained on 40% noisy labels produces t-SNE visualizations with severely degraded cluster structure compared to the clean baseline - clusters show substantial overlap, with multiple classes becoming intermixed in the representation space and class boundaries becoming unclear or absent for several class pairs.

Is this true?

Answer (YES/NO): NO